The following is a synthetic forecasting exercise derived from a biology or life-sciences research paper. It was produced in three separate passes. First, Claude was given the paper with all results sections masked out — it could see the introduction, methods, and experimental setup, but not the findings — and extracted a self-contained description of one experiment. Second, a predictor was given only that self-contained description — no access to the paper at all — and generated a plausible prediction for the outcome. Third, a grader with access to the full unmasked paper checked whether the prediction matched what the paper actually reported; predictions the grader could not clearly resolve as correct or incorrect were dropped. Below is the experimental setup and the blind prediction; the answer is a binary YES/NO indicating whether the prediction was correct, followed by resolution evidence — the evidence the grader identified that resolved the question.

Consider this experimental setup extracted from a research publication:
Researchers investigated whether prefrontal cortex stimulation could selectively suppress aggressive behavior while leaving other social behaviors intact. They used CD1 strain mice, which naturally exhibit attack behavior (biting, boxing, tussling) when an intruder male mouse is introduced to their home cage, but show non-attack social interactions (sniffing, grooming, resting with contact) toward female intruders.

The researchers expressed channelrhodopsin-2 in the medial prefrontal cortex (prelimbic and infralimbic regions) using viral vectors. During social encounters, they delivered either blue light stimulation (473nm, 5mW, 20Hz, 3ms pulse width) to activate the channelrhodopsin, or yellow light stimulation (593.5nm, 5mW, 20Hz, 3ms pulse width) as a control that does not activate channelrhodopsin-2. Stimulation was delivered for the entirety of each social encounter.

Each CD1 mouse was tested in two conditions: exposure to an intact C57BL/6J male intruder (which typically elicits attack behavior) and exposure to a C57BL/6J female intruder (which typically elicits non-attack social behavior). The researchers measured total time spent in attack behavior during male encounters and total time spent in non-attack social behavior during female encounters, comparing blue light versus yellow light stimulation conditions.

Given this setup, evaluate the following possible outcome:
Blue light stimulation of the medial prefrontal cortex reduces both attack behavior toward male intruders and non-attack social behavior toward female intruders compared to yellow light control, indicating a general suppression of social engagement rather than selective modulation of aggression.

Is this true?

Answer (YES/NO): YES